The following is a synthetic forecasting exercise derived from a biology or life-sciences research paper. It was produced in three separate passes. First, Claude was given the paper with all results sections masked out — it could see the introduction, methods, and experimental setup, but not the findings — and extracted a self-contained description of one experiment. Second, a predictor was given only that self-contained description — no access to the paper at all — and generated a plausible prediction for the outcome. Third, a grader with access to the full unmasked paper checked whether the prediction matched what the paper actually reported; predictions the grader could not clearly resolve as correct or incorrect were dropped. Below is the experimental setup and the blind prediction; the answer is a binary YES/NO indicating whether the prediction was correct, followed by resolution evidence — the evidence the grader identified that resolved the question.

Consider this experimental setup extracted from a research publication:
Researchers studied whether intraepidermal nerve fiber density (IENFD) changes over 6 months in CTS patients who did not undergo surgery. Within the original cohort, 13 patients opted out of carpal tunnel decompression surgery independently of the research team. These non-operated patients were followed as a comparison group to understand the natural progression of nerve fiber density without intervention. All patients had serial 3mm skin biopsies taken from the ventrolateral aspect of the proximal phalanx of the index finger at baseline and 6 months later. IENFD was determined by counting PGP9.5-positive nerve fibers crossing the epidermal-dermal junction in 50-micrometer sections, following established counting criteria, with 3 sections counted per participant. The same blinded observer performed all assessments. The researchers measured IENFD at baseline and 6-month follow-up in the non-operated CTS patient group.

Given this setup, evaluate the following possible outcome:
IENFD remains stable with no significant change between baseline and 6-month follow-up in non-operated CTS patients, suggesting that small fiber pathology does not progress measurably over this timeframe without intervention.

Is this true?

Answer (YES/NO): NO